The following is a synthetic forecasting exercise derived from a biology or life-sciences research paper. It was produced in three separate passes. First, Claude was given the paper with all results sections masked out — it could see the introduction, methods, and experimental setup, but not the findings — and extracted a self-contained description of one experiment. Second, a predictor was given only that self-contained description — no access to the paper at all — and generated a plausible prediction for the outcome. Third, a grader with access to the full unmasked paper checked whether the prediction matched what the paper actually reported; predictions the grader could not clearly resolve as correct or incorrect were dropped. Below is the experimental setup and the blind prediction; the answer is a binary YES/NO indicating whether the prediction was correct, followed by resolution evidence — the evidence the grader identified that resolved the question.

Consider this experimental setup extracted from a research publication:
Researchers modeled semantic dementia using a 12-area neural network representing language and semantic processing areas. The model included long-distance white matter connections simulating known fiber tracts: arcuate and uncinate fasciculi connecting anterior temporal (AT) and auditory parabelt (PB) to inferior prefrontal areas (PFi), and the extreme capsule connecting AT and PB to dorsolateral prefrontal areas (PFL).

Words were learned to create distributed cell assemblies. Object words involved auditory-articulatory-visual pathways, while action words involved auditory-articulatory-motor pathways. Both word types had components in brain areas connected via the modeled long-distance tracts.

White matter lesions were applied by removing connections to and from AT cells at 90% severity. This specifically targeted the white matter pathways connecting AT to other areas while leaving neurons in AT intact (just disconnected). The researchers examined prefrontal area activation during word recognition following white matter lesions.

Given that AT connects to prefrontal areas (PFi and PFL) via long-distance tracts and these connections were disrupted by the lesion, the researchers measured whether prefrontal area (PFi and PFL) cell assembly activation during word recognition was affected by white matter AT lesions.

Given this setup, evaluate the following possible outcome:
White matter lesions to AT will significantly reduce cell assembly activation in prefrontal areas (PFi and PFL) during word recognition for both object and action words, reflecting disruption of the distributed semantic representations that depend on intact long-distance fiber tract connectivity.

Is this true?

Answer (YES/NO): YES